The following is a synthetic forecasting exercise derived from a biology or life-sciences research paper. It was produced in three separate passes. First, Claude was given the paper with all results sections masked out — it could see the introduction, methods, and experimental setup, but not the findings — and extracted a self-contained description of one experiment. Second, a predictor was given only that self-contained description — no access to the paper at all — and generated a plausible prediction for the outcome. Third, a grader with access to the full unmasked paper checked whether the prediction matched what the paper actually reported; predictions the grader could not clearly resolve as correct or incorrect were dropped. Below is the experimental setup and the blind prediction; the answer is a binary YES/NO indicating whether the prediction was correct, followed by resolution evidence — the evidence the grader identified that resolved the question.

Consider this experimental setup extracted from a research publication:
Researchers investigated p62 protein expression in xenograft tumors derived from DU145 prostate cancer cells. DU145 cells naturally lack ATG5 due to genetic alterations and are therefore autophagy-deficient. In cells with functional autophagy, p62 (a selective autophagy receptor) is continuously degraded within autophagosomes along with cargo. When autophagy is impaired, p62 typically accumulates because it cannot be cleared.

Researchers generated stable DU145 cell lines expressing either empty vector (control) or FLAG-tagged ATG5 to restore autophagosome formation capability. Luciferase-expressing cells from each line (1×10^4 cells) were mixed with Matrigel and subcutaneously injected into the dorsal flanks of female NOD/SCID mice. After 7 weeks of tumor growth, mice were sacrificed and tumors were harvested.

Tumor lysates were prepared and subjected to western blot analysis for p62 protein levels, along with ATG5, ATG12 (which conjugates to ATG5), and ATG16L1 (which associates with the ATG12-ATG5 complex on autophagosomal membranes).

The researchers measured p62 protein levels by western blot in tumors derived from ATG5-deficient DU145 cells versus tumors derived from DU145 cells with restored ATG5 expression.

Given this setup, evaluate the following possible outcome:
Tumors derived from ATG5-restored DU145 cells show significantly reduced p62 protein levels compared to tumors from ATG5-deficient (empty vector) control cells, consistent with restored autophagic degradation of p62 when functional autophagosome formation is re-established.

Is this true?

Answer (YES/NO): YES